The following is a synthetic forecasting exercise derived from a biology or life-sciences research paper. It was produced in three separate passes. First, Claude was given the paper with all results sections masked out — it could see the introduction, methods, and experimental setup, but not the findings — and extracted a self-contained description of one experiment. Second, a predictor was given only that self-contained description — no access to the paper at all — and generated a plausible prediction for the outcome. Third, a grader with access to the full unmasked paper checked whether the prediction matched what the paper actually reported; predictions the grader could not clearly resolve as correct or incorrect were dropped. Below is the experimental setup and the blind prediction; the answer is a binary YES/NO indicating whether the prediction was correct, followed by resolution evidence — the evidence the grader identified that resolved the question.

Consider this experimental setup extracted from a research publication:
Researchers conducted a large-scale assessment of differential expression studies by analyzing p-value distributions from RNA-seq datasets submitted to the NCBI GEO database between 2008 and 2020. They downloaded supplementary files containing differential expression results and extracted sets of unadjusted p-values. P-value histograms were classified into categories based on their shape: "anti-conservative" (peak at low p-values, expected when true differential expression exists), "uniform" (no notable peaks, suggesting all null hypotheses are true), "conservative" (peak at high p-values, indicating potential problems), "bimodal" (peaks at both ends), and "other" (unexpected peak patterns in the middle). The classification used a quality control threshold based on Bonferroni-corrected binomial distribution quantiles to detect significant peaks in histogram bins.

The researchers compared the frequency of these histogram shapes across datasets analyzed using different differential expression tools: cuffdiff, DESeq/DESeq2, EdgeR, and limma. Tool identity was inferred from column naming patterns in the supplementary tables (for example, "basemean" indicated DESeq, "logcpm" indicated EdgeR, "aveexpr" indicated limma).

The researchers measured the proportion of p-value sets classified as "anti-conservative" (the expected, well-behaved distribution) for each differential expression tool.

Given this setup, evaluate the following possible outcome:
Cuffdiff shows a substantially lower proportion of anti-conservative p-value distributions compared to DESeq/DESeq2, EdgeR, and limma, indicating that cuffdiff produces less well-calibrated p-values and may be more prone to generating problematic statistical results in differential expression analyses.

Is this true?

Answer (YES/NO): NO